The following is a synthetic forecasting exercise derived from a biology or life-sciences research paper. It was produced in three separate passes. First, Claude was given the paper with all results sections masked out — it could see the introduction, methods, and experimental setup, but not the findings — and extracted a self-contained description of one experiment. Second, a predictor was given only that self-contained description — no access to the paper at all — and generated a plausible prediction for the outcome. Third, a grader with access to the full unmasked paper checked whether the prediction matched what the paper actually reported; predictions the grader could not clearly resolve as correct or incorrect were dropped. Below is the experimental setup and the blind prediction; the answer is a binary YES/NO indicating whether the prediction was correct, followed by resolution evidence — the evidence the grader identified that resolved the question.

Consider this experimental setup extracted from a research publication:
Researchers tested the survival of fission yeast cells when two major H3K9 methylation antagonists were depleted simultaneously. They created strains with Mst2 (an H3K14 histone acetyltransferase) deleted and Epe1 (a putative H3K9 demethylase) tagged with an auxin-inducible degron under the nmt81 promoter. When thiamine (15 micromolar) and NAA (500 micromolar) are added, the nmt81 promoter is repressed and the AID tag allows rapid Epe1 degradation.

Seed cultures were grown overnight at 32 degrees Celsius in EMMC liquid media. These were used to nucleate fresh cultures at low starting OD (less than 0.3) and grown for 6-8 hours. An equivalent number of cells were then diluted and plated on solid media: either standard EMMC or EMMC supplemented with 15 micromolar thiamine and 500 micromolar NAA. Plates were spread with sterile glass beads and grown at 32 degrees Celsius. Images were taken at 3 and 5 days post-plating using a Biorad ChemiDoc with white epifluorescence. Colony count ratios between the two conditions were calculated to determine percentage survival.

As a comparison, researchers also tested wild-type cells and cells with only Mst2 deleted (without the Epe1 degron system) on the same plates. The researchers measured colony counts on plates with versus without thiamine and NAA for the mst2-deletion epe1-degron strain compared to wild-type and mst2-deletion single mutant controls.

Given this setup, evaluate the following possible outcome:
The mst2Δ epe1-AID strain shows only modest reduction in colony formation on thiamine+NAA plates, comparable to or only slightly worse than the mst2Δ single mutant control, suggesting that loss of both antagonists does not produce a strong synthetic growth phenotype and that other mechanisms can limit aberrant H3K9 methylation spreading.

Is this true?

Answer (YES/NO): NO